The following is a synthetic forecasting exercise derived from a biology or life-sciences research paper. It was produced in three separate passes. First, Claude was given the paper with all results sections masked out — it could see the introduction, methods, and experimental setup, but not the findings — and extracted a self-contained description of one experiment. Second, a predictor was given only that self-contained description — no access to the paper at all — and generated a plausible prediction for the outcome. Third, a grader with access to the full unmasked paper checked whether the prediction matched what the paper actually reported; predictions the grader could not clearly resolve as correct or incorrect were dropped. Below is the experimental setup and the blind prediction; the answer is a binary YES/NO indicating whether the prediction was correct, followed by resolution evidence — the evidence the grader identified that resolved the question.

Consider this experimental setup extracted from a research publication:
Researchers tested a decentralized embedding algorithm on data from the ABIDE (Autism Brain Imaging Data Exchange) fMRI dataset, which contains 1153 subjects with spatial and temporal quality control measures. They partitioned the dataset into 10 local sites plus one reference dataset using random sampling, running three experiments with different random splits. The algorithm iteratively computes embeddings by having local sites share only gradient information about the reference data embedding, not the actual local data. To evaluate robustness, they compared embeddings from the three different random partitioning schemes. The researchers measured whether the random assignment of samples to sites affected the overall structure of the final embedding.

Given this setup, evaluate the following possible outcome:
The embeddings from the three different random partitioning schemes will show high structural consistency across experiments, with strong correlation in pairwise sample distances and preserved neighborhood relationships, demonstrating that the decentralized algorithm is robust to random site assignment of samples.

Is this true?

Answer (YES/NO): YES